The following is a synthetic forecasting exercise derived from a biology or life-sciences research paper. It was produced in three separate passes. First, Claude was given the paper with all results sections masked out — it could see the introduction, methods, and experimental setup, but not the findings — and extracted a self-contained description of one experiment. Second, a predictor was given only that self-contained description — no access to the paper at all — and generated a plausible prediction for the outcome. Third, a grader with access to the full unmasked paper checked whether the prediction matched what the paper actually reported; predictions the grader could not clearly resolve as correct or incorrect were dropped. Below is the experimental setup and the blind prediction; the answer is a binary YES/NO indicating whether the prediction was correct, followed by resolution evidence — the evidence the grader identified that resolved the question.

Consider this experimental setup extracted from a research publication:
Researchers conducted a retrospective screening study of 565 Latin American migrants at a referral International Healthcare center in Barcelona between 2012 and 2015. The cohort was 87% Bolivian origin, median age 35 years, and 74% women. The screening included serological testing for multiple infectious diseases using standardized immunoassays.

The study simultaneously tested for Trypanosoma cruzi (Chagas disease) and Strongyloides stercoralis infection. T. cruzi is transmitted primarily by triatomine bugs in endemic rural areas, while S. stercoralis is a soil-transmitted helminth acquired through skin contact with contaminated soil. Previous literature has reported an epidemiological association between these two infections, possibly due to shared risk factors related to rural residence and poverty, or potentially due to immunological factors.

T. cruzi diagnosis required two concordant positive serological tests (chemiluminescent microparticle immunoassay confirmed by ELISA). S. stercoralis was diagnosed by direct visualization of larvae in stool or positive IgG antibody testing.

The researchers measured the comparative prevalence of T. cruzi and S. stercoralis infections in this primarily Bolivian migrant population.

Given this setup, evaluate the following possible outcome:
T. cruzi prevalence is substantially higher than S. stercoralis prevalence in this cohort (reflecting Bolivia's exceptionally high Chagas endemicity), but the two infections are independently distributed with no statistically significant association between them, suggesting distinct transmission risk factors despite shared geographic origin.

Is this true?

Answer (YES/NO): NO